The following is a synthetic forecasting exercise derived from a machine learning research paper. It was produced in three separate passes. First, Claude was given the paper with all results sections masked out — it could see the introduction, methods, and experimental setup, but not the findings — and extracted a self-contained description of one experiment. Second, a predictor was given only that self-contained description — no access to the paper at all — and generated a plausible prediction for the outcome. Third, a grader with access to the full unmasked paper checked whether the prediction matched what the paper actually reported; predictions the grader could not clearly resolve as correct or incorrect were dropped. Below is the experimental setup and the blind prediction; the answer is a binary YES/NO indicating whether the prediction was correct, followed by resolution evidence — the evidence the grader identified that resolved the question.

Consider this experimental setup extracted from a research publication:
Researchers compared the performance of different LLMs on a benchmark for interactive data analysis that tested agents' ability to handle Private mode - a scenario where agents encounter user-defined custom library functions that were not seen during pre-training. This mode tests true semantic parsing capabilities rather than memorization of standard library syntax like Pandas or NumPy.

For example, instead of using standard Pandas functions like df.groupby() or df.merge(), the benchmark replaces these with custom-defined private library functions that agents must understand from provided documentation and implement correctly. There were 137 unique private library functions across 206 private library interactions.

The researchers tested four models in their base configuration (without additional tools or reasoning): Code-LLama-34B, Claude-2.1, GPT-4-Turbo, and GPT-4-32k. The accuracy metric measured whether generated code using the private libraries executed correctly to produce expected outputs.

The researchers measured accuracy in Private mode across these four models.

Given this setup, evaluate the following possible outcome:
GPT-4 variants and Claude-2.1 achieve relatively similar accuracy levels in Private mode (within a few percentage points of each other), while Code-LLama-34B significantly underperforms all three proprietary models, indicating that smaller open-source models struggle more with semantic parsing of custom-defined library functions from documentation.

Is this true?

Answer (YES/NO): NO